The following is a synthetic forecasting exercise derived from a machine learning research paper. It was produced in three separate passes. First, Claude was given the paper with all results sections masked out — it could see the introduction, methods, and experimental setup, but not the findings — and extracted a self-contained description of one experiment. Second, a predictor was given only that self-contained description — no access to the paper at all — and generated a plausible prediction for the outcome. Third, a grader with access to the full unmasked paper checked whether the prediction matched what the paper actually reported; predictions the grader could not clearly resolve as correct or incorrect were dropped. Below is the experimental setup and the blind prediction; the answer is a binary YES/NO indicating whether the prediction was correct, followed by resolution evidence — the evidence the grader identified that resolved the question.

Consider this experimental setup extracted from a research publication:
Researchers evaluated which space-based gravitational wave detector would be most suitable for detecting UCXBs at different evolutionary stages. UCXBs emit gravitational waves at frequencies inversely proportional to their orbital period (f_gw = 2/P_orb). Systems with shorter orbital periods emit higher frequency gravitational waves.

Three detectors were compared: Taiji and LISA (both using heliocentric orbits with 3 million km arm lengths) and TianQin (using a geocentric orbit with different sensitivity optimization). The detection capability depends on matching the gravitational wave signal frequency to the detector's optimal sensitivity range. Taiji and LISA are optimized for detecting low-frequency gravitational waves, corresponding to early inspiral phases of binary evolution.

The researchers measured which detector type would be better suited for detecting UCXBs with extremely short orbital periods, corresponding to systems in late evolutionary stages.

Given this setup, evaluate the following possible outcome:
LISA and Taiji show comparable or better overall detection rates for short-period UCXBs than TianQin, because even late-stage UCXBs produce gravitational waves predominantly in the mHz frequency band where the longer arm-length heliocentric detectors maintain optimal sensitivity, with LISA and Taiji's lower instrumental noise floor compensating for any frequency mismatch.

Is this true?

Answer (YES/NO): NO